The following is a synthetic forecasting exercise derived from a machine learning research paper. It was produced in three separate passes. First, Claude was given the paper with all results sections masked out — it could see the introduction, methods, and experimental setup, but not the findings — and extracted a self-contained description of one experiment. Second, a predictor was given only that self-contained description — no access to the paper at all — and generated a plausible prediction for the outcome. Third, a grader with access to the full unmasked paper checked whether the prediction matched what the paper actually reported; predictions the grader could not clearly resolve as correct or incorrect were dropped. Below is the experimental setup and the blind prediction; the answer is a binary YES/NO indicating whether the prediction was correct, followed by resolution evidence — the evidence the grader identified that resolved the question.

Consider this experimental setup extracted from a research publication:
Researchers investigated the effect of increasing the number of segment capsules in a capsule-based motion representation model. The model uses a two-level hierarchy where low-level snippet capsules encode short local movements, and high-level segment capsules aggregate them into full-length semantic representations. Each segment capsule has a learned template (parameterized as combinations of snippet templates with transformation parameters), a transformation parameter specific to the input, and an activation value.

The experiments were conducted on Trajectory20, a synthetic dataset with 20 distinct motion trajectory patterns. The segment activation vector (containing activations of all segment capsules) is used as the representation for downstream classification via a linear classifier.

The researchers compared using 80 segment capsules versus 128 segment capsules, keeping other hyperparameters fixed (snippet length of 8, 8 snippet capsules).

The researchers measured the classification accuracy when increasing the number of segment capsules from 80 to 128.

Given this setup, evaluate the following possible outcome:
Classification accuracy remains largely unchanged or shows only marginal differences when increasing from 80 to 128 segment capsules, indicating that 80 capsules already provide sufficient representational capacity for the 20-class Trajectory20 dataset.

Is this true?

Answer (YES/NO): YES